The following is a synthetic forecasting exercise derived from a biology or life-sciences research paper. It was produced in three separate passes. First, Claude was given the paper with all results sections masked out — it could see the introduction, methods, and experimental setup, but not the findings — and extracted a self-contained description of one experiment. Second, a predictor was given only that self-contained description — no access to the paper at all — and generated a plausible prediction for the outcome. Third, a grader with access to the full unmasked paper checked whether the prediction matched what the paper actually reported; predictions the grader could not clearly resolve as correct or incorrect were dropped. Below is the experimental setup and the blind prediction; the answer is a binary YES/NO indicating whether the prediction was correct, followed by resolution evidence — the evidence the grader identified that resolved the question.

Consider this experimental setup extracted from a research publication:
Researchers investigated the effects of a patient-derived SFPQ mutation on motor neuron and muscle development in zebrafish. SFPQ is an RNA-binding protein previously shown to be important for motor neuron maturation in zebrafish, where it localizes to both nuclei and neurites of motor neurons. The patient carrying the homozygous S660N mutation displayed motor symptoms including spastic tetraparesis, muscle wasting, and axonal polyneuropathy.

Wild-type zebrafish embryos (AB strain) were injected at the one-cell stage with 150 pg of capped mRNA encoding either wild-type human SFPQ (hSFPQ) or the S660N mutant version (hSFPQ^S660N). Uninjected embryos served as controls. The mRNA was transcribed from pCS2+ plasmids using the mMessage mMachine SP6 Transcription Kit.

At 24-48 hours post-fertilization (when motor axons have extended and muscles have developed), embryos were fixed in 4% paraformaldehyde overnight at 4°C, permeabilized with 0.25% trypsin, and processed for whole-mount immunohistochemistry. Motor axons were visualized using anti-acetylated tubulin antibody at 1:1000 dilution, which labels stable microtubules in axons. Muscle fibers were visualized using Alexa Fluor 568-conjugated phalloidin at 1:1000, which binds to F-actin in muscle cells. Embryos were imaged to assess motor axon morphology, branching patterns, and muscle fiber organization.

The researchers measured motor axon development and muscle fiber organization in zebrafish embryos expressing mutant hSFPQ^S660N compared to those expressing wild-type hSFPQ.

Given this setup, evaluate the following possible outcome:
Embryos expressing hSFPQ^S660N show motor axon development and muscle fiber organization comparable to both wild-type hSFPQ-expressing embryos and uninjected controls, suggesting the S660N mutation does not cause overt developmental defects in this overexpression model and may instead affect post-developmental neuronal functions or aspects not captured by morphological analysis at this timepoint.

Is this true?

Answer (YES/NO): NO